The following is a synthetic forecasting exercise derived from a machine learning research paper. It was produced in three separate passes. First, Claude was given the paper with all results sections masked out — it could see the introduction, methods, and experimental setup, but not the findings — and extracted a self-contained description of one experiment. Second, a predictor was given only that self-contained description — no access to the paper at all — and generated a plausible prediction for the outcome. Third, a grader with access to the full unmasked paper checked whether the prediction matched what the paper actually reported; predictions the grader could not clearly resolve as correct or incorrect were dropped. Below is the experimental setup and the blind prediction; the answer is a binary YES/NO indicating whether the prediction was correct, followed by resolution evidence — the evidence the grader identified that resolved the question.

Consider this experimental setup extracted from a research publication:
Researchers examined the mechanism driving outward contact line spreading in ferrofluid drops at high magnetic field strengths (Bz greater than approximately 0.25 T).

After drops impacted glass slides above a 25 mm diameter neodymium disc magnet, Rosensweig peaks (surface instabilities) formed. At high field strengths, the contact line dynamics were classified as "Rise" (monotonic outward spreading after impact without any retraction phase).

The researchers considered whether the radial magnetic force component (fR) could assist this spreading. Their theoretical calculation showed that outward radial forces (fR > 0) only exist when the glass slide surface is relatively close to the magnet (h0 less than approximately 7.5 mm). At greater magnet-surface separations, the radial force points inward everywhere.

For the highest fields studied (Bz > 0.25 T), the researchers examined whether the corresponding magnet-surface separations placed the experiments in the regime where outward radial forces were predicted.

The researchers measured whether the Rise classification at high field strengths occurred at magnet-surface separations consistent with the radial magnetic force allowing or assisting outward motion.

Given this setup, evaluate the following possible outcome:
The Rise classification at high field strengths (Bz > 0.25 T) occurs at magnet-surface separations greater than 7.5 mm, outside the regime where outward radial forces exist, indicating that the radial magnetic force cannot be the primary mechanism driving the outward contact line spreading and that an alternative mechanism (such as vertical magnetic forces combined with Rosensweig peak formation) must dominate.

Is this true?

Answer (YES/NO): NO